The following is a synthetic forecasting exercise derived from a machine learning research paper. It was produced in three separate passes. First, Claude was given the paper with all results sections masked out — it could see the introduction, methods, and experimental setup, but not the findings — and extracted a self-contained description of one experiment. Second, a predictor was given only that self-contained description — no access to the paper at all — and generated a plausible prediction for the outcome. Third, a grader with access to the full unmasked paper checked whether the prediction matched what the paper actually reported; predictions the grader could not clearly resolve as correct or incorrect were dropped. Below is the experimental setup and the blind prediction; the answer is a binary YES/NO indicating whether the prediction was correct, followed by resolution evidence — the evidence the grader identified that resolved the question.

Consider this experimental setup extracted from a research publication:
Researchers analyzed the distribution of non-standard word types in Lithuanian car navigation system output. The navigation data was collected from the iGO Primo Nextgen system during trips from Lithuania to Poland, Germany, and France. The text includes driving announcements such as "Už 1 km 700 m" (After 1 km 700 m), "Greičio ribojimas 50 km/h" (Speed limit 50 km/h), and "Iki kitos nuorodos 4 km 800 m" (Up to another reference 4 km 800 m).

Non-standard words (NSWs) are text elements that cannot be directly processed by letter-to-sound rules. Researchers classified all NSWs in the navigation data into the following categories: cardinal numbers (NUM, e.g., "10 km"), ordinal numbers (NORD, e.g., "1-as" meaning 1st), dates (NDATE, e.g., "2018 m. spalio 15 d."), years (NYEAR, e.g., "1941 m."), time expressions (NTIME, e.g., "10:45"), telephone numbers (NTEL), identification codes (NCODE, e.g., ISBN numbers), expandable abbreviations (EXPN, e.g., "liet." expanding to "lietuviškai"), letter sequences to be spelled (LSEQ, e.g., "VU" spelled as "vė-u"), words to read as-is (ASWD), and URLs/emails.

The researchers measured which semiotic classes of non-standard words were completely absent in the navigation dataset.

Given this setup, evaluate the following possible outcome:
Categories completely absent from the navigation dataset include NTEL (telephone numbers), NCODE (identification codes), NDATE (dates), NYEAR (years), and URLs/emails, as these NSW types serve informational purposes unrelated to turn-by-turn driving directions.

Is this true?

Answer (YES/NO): NO